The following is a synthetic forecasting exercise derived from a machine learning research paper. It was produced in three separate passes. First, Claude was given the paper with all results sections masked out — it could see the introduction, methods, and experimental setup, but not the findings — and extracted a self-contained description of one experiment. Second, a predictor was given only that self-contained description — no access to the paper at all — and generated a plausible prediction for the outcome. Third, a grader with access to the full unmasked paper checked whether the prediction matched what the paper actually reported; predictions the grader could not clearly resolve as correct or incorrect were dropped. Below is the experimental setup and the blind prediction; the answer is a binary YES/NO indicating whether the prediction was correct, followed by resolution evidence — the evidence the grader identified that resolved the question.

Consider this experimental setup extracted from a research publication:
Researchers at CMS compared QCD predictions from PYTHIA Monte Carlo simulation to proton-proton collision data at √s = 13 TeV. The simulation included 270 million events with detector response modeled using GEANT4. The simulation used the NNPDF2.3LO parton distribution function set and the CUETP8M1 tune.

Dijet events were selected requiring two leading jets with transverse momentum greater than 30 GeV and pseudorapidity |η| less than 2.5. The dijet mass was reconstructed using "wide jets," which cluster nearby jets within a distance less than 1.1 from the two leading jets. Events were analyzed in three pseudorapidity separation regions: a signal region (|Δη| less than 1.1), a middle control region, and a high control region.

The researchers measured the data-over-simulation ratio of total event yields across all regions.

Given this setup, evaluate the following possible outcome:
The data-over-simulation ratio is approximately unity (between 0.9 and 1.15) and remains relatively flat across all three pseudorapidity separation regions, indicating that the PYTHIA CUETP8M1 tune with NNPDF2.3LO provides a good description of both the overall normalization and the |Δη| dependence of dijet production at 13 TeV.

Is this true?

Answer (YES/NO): NO